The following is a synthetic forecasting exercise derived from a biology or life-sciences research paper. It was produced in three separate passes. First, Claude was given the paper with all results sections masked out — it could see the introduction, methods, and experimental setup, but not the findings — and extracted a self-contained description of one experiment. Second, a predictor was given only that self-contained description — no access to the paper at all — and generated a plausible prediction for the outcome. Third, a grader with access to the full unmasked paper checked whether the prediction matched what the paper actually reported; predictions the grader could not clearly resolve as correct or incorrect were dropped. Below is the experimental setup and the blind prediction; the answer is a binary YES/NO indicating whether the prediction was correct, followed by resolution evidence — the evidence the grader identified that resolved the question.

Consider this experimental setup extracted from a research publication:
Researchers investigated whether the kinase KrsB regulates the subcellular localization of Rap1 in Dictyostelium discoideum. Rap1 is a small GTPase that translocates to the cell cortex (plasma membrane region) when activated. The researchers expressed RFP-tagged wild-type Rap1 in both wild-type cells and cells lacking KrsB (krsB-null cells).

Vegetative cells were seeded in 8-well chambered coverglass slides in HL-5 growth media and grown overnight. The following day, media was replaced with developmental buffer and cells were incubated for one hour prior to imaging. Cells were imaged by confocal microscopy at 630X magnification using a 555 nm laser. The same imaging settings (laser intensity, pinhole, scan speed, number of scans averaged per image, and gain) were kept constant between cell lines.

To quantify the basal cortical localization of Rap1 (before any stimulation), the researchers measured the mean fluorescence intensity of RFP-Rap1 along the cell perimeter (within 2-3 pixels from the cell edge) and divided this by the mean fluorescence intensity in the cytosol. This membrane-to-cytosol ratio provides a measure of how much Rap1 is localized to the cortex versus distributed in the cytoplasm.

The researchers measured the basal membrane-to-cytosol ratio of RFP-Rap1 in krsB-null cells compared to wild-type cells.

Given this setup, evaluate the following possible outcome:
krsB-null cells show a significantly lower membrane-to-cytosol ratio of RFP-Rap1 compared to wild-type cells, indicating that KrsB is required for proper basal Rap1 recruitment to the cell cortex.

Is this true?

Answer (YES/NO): NO